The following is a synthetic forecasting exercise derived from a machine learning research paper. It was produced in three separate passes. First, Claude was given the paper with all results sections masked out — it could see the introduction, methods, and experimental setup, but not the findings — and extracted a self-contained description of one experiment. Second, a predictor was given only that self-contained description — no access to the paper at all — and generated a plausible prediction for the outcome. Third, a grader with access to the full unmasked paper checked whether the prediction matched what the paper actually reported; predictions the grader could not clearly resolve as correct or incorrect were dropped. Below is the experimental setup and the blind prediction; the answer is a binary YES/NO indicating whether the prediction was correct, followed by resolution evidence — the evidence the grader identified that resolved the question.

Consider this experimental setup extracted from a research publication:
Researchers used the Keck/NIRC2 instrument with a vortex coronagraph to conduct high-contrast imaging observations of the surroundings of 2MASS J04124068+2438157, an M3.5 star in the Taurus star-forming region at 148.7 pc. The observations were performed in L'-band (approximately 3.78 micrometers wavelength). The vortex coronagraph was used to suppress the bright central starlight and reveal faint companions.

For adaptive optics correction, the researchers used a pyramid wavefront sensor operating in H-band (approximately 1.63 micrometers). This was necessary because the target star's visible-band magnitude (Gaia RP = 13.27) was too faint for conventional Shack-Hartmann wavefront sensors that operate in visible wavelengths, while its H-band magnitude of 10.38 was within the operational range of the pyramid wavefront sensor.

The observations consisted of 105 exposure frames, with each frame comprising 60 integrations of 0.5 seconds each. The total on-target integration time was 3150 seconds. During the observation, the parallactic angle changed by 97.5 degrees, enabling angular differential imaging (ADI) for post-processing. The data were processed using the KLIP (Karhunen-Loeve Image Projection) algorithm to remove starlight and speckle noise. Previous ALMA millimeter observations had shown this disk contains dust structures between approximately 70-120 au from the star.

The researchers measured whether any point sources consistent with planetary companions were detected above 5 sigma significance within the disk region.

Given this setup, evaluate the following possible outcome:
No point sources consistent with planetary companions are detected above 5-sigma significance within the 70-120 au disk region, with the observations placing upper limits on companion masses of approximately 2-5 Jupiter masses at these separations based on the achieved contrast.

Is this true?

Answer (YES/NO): YES